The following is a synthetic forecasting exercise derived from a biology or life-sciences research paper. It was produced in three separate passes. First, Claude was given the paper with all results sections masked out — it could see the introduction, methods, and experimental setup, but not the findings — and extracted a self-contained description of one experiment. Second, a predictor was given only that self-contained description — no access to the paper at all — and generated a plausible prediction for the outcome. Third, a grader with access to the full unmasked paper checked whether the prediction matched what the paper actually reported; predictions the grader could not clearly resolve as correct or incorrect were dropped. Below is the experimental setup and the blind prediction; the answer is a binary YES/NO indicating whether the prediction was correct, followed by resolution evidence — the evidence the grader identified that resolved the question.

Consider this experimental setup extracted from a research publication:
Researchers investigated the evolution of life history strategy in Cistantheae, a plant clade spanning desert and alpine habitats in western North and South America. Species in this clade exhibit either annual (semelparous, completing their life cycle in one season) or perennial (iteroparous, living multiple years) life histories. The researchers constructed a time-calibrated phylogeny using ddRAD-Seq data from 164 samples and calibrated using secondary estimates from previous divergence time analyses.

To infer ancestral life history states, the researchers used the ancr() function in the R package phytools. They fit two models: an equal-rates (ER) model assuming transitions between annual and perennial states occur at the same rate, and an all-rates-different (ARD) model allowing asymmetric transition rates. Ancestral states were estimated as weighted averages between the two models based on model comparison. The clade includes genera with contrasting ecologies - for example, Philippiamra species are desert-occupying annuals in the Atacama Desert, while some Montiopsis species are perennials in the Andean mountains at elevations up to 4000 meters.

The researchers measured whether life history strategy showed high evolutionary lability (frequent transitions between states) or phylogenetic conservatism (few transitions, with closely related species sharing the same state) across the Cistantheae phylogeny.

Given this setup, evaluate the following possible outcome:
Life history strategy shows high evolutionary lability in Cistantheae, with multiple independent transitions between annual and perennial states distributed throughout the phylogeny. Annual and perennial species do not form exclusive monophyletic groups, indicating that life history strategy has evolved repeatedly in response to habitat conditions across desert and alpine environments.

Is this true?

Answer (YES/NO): YES